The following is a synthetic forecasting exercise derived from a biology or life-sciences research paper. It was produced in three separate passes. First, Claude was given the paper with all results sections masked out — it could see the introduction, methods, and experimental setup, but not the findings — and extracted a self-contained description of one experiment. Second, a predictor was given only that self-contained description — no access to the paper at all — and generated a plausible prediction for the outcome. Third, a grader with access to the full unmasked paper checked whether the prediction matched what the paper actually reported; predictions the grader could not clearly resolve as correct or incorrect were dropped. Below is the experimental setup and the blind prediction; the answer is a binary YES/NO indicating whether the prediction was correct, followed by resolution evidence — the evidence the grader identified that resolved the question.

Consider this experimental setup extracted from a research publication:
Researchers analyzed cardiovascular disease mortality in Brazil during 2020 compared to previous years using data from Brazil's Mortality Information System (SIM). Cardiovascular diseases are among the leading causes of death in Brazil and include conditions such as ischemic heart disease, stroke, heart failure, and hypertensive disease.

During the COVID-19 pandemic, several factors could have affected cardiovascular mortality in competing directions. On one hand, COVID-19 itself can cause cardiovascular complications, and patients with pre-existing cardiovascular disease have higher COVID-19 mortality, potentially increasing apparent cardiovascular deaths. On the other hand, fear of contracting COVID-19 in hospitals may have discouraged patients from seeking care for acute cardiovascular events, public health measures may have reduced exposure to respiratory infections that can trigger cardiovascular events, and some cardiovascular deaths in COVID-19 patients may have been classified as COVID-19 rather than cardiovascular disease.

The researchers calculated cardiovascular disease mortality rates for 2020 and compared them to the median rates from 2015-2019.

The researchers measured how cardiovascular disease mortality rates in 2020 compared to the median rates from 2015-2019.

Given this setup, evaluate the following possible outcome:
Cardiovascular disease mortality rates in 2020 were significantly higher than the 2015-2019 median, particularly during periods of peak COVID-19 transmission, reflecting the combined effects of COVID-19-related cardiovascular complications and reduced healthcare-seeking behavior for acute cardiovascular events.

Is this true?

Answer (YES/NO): NO